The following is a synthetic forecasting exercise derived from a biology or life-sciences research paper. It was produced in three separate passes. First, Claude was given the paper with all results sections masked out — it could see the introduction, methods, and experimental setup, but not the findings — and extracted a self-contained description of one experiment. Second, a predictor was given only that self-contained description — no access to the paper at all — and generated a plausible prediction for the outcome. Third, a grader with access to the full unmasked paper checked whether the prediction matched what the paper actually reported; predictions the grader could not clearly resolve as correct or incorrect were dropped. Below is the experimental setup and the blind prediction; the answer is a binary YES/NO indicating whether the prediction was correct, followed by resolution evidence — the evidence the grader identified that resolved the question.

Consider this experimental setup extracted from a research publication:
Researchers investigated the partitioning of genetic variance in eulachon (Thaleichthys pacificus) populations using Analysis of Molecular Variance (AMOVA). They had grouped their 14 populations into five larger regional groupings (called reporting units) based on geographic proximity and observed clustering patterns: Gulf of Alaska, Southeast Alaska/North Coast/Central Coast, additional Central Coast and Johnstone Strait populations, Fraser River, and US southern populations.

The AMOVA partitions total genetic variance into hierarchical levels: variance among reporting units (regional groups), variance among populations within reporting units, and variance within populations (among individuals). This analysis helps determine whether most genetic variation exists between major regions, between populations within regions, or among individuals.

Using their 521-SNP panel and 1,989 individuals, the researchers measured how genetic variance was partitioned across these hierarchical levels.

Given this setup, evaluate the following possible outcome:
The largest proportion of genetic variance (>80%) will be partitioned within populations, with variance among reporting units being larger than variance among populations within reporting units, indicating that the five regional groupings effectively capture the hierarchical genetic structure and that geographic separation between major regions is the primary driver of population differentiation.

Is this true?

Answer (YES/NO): YES